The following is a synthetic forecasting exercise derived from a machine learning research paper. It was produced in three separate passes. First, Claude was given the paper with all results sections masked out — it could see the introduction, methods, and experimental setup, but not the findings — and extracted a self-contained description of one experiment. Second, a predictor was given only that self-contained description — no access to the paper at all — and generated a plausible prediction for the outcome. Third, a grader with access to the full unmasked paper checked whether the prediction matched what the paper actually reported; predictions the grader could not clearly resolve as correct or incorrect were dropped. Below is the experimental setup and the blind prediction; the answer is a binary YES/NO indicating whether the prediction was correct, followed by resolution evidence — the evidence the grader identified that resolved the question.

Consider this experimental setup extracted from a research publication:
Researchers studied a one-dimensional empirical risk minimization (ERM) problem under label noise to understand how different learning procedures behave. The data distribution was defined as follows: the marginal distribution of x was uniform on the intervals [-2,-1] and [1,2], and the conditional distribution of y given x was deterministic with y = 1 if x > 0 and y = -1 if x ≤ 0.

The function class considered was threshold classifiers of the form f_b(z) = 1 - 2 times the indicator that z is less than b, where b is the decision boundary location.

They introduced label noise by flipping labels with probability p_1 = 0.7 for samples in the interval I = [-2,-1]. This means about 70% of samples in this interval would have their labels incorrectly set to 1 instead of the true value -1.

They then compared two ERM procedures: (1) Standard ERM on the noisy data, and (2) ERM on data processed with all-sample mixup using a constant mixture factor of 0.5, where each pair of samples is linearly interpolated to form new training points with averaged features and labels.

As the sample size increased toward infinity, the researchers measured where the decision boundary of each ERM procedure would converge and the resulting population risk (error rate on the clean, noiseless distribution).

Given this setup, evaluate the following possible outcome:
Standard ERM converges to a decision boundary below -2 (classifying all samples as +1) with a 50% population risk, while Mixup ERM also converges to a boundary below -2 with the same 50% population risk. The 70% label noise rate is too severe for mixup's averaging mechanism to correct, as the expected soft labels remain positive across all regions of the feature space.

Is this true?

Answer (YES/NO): NO